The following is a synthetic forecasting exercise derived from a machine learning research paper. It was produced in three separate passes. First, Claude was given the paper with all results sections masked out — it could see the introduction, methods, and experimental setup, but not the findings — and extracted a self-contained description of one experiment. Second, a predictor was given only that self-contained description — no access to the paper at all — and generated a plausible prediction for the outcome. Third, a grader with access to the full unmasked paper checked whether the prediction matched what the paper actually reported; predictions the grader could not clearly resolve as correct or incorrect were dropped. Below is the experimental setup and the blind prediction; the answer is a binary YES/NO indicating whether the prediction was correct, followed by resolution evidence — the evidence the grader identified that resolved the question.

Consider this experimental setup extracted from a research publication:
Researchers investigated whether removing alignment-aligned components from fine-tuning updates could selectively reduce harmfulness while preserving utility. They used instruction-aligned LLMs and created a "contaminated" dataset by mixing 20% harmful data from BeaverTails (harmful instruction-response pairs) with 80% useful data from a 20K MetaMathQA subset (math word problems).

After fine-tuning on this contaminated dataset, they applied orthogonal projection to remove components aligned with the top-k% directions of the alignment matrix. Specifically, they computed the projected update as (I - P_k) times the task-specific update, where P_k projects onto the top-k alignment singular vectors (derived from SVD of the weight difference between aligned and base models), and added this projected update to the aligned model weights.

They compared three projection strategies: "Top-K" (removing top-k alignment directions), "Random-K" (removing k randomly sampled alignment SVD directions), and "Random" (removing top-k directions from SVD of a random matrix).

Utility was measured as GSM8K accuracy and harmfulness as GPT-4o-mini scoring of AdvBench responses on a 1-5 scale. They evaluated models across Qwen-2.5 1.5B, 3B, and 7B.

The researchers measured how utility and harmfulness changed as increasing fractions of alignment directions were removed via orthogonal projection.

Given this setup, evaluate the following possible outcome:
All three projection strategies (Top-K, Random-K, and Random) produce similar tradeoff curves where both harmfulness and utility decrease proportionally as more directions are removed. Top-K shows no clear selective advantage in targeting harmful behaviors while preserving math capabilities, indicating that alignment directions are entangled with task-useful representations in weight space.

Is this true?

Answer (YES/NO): YES